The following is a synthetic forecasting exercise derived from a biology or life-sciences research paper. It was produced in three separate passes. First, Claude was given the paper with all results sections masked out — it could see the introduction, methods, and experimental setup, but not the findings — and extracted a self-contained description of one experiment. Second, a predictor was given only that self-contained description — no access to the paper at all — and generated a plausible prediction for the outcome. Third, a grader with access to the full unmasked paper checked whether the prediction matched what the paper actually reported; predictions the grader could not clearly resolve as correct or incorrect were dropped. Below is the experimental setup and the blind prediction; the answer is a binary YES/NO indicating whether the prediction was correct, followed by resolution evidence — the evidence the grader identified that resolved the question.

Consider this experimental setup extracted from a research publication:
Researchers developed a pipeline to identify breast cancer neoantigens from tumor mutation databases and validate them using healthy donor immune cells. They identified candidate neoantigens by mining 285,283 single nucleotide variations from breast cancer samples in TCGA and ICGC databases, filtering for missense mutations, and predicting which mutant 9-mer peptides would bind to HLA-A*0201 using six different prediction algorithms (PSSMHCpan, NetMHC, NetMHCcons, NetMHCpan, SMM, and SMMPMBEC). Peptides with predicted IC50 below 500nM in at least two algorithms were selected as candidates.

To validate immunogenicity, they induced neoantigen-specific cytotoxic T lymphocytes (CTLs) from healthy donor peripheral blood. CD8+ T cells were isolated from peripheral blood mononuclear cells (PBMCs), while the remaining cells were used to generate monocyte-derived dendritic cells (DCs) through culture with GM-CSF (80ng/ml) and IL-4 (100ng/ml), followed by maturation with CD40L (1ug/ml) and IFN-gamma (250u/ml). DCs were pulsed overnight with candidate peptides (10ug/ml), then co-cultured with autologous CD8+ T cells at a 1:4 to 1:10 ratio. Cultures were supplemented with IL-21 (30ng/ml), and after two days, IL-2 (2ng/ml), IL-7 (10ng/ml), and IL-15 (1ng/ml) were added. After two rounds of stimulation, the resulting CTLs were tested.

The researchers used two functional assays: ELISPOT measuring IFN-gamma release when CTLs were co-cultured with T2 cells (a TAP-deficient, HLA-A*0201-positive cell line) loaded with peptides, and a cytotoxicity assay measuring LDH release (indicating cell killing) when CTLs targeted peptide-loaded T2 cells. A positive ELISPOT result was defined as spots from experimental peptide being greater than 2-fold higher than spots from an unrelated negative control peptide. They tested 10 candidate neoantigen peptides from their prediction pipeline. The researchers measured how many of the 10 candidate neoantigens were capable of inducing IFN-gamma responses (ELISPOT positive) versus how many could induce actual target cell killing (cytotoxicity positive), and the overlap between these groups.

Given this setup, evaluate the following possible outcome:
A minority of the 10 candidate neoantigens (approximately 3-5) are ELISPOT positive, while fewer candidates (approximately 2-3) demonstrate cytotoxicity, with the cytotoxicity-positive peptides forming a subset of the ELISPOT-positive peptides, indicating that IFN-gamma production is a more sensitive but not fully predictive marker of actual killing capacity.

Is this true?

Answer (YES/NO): NO